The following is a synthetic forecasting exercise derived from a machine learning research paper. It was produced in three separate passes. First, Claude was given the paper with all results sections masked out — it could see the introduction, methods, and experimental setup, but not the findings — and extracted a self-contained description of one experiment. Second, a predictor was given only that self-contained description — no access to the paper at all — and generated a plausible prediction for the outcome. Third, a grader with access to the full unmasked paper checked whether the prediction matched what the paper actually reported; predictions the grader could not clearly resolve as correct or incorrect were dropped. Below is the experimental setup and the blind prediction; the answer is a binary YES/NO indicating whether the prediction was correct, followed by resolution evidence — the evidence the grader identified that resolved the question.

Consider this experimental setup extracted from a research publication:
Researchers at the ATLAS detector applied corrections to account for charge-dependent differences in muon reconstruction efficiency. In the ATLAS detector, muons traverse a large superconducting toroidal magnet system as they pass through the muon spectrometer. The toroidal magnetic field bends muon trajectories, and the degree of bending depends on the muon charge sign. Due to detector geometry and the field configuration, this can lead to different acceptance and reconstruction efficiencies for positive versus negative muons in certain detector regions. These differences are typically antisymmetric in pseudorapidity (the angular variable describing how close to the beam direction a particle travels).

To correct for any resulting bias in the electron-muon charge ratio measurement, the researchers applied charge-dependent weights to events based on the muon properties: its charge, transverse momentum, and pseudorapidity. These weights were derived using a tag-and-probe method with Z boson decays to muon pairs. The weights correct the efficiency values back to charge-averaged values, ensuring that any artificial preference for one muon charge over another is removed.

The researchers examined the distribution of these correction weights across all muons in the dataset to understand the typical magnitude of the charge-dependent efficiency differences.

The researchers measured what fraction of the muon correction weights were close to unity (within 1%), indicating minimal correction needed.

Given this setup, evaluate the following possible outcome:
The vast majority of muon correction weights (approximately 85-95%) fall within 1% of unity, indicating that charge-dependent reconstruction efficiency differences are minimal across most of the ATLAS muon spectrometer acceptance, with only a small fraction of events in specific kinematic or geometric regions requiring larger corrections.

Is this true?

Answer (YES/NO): NO